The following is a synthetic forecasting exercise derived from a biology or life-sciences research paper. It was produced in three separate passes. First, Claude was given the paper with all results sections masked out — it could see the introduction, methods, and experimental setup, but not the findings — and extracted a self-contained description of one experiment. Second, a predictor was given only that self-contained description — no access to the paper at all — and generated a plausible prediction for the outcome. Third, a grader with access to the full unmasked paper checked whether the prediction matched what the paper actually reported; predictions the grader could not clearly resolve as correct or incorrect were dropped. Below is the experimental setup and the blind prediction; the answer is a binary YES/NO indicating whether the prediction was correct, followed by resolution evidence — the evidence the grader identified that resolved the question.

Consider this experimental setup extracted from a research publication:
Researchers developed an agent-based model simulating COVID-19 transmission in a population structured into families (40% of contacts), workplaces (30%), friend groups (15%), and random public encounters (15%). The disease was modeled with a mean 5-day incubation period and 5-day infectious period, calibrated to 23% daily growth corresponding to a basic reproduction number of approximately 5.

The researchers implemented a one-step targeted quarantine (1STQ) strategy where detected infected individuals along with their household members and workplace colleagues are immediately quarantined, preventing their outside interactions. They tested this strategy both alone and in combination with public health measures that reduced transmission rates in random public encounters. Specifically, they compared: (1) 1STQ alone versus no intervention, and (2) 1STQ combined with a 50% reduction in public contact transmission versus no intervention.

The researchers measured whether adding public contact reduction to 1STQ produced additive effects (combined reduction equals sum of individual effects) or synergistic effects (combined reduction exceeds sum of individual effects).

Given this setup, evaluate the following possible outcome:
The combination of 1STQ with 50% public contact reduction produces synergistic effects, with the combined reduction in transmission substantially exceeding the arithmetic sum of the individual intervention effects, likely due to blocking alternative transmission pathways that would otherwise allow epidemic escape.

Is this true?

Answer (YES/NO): YES